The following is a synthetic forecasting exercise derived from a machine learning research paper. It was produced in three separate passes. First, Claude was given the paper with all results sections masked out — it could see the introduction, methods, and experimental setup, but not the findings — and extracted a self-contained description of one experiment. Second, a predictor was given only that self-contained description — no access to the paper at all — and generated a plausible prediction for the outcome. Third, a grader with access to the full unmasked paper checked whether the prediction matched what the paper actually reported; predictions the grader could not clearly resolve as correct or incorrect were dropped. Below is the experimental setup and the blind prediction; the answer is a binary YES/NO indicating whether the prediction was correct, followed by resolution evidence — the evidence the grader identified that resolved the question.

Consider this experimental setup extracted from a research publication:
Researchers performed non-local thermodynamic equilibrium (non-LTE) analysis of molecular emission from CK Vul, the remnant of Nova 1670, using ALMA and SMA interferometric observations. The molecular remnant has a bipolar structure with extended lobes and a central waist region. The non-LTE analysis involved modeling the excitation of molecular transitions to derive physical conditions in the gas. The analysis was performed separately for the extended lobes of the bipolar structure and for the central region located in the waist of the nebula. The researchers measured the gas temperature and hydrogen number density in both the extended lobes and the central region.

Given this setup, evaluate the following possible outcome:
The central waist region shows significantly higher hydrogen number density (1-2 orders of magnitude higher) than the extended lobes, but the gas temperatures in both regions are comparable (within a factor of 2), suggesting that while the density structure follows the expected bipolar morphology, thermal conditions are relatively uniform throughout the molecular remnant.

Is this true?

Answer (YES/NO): YES